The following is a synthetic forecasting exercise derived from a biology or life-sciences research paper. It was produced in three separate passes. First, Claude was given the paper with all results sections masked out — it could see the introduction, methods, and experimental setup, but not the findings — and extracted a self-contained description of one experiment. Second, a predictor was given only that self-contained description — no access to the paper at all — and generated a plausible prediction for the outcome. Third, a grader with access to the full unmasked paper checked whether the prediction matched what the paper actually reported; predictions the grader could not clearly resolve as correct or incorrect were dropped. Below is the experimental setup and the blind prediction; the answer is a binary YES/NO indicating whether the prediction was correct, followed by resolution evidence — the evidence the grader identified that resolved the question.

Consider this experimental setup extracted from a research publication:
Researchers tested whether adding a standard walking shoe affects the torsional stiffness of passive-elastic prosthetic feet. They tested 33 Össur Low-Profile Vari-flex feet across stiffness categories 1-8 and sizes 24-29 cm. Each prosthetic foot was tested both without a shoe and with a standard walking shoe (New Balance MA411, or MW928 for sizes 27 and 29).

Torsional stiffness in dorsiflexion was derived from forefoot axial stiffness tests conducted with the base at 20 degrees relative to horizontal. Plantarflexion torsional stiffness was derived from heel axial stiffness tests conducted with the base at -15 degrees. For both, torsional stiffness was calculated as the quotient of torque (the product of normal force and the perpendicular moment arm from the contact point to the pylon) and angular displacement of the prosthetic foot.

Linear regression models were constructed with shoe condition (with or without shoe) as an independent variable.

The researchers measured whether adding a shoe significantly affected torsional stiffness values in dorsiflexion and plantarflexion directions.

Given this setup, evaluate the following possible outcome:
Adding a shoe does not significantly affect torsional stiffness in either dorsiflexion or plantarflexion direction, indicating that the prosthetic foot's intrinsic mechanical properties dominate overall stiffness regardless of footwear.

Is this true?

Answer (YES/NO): NO